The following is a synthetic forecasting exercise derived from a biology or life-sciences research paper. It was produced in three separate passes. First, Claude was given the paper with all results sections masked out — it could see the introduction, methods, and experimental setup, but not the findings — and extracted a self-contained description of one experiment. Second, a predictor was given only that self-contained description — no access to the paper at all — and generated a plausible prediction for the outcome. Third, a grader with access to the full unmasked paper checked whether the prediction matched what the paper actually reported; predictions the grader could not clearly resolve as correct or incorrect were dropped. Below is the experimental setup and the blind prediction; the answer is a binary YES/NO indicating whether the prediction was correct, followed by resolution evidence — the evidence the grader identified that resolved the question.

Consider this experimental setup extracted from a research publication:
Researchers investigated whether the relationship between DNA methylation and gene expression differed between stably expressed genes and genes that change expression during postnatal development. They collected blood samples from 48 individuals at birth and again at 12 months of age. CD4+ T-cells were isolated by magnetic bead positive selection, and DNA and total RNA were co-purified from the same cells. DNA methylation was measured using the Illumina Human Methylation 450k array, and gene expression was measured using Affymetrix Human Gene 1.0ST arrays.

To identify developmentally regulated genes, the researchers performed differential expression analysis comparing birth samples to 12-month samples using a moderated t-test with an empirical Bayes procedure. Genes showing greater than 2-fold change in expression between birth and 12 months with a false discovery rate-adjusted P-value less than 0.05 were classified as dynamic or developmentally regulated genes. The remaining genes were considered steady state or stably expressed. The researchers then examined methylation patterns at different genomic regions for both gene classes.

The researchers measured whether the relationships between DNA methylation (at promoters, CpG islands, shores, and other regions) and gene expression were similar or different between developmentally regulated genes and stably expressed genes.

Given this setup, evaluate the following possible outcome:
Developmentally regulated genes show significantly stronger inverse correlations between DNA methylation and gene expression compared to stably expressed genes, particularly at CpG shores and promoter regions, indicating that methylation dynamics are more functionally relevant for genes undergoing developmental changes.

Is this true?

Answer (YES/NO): NO